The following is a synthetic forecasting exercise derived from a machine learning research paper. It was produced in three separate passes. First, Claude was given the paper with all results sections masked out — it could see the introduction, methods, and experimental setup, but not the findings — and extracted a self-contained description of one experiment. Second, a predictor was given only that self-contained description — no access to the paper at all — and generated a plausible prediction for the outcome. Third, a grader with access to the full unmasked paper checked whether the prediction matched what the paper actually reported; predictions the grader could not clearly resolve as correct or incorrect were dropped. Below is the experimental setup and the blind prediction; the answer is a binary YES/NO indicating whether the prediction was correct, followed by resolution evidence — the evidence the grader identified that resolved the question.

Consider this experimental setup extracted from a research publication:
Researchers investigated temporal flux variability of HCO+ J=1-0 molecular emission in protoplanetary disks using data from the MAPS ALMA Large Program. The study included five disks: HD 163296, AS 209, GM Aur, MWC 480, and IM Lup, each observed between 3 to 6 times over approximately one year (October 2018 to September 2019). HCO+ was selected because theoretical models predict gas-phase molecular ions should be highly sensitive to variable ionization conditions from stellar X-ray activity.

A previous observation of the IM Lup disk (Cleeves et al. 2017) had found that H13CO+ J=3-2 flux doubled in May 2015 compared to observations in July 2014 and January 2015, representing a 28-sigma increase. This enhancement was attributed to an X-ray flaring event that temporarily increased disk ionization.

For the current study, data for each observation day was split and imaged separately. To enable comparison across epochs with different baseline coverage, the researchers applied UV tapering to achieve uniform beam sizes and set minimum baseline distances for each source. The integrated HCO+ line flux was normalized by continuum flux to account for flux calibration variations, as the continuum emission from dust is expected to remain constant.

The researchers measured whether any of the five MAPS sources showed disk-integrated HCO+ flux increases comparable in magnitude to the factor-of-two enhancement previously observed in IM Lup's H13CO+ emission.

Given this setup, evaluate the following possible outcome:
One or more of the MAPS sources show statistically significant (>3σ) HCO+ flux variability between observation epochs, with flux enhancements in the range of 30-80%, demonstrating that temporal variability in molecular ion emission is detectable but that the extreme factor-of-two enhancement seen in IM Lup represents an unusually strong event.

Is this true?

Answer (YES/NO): NO